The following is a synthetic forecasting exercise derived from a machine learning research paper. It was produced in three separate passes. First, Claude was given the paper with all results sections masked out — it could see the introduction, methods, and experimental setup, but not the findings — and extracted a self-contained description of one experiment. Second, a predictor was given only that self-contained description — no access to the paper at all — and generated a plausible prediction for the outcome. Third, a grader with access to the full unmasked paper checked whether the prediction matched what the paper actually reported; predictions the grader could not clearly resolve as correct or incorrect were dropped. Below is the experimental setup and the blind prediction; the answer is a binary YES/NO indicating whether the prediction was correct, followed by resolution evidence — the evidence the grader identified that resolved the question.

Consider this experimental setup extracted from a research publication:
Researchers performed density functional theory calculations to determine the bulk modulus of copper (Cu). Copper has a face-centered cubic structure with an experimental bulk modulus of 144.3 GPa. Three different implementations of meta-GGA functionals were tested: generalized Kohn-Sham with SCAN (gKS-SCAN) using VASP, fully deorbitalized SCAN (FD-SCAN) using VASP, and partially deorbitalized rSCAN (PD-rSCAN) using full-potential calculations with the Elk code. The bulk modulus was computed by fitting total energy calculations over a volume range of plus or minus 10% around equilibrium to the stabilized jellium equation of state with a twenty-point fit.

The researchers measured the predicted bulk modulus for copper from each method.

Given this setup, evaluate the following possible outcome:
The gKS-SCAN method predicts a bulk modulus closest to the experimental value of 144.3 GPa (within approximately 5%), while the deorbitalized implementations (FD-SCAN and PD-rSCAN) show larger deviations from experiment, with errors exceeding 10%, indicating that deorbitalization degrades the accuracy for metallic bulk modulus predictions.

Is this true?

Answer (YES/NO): NO